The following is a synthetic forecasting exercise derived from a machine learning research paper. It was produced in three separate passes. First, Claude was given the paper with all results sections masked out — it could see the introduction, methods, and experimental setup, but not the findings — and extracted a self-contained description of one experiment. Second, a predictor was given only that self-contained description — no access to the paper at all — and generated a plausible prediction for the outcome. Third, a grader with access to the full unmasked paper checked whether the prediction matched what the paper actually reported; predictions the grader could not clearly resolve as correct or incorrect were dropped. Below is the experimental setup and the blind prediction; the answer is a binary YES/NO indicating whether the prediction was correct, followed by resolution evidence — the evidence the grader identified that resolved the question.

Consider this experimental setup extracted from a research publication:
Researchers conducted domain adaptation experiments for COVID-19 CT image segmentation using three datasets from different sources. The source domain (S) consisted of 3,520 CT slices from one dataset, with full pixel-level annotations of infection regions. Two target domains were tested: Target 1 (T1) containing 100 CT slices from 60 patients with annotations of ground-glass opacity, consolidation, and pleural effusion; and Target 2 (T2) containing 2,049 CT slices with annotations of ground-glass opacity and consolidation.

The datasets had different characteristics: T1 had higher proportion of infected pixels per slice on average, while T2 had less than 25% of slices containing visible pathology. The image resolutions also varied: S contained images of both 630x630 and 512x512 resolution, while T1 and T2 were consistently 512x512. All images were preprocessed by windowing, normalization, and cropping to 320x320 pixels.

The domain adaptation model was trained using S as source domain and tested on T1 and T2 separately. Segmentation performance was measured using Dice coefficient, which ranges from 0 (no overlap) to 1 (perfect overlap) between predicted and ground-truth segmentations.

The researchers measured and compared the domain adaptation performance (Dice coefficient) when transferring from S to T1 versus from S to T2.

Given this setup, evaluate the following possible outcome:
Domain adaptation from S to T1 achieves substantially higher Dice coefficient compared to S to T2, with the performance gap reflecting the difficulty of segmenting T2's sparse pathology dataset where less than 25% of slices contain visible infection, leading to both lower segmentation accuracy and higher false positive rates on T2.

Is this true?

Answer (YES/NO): NO